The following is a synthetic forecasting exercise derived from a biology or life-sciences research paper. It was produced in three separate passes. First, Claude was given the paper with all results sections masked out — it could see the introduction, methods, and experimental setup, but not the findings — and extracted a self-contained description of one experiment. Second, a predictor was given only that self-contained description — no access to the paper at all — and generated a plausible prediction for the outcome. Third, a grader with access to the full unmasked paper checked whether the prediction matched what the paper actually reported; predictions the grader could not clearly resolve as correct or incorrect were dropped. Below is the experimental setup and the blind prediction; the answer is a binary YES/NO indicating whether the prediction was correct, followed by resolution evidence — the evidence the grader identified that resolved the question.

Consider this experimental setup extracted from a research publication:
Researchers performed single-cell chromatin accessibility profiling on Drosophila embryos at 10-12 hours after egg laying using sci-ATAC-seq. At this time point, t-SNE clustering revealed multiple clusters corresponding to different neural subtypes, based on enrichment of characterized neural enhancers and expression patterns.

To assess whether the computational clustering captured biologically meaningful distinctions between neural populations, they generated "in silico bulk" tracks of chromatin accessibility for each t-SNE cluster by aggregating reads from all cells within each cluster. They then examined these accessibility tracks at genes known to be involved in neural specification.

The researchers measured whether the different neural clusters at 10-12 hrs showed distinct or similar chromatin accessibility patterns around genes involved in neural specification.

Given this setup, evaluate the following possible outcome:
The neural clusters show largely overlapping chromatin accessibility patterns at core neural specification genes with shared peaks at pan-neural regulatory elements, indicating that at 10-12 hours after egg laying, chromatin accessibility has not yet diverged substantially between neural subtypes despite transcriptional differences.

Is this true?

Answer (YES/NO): NO